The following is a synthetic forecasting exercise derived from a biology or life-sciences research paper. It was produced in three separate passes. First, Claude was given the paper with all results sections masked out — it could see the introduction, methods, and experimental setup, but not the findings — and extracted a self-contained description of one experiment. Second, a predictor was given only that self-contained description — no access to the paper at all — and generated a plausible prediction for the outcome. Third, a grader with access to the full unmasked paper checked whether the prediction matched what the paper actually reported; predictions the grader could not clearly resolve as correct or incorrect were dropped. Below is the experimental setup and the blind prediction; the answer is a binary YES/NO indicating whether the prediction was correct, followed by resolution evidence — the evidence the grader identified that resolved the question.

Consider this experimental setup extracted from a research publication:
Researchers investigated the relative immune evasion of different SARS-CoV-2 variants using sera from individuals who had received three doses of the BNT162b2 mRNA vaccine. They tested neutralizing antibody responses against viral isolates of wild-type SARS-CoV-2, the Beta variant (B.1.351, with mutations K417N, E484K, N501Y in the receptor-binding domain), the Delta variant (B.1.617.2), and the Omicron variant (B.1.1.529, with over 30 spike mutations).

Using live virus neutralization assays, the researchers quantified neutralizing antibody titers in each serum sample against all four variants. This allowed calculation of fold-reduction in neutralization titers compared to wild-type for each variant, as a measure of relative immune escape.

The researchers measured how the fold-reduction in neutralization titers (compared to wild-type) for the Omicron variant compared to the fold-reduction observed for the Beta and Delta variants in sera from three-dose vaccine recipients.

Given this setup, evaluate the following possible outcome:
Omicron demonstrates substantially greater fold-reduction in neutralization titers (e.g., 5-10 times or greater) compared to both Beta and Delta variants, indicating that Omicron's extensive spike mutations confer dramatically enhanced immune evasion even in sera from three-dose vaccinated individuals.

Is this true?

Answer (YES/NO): NO